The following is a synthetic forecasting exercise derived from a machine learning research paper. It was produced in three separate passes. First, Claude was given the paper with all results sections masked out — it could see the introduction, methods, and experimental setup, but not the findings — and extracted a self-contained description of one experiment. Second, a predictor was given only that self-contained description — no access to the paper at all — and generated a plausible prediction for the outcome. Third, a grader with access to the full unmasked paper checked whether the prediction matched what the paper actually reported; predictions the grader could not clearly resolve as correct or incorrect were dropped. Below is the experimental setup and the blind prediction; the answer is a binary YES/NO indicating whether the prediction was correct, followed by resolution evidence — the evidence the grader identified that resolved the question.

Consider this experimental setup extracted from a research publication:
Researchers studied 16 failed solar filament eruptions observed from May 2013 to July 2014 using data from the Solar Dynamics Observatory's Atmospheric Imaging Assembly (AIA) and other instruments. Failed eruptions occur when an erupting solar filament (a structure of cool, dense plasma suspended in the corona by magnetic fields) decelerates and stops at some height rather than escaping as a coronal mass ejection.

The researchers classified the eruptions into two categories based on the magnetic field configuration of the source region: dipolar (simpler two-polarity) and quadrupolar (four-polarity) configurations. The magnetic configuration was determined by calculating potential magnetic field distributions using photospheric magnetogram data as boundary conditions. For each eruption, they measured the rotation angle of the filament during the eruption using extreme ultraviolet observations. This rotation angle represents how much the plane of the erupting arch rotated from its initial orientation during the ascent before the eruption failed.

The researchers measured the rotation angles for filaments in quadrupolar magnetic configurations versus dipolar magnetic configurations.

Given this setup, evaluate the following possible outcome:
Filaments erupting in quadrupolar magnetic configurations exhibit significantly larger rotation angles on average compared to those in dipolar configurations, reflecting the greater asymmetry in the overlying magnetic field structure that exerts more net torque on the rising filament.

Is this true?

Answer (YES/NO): NO